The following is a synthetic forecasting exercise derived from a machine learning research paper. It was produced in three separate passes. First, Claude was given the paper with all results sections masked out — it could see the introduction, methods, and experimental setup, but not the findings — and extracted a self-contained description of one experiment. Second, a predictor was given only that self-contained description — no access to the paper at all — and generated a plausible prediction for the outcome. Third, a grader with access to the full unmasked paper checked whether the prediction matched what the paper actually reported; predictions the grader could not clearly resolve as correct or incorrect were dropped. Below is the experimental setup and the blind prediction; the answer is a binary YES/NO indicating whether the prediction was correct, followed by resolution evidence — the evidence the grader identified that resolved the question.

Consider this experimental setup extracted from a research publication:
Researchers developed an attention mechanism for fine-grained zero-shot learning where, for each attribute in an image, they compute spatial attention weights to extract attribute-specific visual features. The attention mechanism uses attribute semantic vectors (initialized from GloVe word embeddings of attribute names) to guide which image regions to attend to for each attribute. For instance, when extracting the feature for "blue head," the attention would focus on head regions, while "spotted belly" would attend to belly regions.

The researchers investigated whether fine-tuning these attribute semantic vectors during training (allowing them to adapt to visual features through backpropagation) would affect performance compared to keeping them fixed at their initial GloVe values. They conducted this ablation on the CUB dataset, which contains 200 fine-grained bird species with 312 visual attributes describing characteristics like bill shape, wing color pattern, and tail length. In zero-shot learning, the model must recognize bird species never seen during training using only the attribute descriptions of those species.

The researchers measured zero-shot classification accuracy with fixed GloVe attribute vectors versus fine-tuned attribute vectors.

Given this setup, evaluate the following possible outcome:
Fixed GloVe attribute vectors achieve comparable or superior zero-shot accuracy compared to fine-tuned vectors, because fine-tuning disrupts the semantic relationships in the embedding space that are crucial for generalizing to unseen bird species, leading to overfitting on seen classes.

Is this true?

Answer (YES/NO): NO